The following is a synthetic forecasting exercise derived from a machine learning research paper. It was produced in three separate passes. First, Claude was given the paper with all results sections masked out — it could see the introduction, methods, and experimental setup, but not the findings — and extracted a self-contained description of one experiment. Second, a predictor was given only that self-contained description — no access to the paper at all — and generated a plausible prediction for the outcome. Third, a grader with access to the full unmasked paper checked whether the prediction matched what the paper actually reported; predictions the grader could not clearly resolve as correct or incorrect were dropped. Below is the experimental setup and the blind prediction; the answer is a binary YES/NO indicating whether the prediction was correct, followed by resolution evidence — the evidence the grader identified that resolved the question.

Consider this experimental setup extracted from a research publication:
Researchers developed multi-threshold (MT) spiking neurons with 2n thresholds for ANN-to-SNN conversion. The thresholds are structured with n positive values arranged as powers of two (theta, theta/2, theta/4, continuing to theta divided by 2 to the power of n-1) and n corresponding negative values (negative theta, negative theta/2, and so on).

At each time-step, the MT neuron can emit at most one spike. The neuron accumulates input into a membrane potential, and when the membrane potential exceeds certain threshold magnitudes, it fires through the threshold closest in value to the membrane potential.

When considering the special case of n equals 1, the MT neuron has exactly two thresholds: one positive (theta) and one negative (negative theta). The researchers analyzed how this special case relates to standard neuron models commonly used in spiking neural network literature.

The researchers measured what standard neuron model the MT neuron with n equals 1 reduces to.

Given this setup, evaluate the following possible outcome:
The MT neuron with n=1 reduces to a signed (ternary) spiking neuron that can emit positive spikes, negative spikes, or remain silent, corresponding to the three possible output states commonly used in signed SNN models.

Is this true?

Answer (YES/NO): YES